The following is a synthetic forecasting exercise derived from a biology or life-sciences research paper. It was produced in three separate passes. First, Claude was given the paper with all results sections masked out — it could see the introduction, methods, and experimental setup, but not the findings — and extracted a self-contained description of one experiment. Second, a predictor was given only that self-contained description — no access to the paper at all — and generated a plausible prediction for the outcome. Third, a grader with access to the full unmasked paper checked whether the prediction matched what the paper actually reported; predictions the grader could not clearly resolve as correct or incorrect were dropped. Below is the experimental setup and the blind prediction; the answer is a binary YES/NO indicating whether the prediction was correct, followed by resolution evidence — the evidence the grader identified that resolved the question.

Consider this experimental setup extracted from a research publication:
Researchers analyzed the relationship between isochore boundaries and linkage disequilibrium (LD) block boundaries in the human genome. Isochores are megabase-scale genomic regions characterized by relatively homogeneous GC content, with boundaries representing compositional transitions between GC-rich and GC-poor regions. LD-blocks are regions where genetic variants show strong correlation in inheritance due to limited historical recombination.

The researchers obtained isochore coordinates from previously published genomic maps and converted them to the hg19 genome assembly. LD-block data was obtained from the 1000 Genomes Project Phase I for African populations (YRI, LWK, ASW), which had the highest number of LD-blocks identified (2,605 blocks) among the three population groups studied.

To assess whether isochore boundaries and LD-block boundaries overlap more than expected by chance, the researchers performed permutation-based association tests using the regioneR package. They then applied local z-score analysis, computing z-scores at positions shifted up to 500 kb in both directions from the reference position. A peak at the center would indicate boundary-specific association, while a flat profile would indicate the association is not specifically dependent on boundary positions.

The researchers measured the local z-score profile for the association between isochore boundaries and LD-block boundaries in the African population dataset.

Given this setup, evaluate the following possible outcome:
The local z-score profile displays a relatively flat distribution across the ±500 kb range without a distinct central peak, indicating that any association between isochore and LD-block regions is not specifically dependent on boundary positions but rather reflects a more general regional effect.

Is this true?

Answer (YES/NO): NO